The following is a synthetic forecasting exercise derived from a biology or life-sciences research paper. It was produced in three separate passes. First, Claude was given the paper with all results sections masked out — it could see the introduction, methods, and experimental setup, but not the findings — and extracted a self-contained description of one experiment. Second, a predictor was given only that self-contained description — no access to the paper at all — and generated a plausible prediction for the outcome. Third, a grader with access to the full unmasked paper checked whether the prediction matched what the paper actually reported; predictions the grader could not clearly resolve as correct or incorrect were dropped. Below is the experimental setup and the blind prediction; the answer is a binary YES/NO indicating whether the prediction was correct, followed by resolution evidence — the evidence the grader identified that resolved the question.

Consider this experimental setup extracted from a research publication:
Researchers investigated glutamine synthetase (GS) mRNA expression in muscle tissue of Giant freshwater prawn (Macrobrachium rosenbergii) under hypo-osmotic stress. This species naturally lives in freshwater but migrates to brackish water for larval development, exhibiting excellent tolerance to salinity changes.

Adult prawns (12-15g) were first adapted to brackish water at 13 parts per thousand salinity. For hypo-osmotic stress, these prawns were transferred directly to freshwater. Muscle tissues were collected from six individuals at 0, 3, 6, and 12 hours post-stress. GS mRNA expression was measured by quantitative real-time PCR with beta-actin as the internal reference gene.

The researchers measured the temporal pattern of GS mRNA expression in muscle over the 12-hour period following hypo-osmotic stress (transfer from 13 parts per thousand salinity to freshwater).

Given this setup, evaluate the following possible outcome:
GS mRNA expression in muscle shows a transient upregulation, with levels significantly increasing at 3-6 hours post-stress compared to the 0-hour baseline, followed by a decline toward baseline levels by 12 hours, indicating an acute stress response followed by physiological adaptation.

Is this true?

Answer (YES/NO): NO